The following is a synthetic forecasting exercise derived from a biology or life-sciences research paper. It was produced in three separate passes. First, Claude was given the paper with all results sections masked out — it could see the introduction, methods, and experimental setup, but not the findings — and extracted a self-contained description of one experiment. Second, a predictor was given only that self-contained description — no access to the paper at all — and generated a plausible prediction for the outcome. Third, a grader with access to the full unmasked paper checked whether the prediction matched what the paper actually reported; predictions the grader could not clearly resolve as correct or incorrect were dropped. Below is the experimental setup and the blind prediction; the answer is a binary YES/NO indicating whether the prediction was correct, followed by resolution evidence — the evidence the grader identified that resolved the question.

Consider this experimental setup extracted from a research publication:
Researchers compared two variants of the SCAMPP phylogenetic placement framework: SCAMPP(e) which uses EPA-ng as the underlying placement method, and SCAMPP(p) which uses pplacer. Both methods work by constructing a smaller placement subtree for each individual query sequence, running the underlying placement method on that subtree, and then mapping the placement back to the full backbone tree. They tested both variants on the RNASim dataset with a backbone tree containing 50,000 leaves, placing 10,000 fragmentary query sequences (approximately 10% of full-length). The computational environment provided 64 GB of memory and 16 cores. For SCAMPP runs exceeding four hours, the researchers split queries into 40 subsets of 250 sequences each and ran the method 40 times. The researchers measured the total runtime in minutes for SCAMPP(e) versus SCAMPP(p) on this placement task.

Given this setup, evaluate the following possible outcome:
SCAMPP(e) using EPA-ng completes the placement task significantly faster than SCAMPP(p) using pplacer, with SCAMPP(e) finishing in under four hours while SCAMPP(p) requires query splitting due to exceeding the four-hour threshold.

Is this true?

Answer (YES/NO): NO